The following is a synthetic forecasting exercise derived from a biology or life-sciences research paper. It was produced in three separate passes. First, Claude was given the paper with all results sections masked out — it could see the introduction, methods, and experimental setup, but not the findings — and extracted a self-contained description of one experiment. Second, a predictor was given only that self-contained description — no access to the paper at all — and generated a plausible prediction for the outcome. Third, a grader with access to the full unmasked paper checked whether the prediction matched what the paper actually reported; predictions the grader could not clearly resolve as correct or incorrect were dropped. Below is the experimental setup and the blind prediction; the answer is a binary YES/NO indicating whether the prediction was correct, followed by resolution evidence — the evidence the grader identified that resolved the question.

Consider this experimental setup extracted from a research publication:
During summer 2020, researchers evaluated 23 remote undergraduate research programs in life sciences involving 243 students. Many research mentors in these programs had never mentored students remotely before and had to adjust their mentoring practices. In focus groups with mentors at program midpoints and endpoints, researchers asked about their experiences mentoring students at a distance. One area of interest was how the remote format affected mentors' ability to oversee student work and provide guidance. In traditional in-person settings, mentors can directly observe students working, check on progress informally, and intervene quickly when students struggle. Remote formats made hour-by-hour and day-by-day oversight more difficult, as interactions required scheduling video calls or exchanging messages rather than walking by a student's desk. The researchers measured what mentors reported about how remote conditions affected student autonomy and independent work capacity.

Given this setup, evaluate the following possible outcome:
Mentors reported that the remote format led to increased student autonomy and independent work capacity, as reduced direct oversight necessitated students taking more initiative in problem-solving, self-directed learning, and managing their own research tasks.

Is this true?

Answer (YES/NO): YES